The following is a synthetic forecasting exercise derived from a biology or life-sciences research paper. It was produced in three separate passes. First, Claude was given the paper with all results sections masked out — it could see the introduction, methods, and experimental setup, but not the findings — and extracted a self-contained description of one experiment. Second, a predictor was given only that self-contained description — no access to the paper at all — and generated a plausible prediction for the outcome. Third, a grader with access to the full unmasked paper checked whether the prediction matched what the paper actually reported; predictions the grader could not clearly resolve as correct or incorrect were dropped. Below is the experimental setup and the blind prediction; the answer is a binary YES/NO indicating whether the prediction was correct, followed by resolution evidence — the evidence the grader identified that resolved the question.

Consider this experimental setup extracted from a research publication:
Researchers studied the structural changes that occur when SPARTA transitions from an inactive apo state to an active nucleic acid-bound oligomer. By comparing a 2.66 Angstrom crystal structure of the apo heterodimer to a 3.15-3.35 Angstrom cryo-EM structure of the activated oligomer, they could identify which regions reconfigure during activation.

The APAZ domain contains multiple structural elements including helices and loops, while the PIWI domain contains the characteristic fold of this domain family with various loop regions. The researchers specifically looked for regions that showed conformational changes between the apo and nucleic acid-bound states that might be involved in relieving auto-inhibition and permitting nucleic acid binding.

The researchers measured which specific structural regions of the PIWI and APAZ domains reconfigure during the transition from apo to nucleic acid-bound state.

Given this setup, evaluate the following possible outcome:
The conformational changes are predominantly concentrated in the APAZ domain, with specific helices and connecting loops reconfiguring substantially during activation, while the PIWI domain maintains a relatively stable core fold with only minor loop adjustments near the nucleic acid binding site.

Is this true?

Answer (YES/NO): NO